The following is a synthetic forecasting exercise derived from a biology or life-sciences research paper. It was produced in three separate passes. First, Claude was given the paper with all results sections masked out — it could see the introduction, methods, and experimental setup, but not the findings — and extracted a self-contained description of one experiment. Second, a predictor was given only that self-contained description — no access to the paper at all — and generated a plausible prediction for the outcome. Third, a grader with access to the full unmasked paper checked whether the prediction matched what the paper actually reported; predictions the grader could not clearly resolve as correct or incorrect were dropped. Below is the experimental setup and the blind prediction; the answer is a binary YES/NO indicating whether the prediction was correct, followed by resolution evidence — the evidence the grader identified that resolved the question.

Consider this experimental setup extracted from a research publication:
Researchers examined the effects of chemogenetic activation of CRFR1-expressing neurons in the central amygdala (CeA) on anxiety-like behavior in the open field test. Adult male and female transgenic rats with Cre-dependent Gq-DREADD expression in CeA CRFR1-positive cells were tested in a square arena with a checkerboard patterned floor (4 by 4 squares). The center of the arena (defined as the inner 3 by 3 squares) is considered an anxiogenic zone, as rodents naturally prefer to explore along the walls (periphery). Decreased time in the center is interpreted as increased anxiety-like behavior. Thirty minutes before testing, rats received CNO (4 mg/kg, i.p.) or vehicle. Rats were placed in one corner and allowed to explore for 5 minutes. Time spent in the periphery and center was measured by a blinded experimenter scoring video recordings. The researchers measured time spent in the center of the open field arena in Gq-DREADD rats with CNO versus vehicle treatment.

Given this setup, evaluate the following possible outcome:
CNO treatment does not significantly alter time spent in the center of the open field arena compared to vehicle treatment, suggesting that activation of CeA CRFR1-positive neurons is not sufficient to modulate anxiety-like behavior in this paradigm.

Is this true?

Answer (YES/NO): NO